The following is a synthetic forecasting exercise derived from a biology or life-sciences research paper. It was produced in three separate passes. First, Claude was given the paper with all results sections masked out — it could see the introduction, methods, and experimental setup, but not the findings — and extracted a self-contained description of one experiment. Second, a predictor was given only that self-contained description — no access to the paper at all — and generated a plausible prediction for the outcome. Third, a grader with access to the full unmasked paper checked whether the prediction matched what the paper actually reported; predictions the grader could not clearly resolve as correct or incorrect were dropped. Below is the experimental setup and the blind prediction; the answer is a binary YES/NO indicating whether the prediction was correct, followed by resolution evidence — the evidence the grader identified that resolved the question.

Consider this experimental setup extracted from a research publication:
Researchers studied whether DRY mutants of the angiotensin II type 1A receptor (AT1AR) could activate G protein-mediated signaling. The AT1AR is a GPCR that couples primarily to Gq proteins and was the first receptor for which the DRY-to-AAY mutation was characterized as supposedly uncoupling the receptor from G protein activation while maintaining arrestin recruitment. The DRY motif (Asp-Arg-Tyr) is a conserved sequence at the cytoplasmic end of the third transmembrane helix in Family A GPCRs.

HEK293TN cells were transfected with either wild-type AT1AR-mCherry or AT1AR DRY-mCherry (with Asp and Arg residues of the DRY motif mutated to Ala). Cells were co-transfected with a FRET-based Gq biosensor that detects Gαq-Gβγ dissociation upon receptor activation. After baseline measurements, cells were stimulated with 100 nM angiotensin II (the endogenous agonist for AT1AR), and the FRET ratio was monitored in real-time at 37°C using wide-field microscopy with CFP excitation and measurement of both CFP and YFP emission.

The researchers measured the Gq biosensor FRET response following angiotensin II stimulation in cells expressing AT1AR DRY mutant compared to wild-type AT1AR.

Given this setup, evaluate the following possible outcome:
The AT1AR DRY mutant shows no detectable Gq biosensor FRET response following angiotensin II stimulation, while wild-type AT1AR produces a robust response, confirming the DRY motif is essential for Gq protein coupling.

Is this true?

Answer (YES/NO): NO